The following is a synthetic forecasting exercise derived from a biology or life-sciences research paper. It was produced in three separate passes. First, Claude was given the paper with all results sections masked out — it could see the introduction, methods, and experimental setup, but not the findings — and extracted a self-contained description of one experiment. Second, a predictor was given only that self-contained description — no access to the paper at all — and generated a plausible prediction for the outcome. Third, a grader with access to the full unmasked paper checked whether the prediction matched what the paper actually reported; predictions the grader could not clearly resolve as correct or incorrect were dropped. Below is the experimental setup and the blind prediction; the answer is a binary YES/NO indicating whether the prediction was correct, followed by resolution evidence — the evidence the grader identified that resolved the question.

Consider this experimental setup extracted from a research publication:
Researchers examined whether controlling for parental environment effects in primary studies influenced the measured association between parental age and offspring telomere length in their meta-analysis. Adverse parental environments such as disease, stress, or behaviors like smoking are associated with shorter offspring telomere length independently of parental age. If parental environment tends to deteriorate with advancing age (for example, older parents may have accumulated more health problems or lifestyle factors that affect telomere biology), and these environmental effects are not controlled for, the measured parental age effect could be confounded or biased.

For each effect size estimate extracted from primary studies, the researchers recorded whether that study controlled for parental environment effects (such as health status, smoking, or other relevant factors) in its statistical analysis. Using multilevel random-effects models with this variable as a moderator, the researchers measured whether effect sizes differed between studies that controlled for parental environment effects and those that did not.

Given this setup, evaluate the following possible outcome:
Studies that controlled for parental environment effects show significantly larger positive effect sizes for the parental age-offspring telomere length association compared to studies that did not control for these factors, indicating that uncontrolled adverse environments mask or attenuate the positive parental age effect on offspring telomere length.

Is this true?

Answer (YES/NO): NO